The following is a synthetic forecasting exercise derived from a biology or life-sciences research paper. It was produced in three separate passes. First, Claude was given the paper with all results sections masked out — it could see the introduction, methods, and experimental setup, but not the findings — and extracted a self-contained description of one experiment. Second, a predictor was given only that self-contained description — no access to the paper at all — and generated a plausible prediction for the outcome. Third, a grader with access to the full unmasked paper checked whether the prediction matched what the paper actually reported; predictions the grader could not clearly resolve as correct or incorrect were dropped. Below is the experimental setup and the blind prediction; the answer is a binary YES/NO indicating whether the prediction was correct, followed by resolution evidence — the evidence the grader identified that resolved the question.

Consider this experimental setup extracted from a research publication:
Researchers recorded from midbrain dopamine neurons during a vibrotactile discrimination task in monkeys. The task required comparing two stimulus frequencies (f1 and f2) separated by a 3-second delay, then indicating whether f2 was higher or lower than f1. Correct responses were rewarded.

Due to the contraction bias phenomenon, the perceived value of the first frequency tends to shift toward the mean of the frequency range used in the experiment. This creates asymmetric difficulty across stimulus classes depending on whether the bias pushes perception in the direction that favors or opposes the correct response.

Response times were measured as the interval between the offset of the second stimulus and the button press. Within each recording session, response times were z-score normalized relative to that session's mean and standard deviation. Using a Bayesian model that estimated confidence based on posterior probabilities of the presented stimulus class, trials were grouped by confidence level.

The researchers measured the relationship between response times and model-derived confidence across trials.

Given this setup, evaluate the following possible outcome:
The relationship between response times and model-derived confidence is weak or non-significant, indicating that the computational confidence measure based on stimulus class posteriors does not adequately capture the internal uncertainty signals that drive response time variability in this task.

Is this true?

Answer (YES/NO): NO